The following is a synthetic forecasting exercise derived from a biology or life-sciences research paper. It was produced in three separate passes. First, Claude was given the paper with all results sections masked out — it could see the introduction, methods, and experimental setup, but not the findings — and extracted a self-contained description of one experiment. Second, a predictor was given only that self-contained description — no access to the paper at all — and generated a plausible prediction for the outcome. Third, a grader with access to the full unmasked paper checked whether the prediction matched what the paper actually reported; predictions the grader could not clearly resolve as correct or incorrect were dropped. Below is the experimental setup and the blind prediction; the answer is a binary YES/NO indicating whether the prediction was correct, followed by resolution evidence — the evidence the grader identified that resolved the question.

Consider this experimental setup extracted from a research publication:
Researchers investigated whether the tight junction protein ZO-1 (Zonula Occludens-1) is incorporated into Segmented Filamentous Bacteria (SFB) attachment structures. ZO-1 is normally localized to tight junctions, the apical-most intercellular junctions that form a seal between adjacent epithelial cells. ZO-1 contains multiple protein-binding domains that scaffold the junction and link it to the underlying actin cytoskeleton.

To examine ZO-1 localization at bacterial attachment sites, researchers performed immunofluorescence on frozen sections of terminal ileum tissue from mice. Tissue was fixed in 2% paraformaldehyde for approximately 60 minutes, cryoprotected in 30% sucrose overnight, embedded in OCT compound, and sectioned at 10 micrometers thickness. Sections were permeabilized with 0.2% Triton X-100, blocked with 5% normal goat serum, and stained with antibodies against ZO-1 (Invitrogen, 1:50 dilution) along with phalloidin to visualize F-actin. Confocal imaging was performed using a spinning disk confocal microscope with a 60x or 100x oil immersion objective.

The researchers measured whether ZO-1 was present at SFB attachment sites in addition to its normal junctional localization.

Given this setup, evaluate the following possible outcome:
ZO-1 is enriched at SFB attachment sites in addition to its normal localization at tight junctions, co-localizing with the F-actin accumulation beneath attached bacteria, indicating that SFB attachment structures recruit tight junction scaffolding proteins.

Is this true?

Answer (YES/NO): NO